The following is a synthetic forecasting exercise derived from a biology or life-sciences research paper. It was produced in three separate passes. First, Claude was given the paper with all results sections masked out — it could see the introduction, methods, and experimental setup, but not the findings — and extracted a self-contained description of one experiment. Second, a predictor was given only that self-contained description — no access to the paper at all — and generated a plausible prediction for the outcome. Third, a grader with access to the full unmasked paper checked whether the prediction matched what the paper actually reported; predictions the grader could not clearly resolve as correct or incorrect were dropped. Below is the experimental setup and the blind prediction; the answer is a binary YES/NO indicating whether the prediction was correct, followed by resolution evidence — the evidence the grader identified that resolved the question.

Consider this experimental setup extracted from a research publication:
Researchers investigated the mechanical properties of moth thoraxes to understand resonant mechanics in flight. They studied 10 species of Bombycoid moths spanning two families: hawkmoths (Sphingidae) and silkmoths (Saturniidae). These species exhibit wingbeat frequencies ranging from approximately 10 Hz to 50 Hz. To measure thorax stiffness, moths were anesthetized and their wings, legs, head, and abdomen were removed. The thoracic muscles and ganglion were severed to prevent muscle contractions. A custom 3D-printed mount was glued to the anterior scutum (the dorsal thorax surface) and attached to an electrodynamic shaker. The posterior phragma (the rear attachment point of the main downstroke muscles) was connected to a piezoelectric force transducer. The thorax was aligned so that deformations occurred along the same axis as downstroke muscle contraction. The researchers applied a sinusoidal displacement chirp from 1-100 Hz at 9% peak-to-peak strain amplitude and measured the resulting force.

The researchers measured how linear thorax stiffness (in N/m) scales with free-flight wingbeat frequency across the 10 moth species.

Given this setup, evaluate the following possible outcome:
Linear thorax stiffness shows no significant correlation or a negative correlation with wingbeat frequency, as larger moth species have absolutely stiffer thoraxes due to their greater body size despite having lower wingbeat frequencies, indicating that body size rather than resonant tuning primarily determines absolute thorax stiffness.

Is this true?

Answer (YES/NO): NO